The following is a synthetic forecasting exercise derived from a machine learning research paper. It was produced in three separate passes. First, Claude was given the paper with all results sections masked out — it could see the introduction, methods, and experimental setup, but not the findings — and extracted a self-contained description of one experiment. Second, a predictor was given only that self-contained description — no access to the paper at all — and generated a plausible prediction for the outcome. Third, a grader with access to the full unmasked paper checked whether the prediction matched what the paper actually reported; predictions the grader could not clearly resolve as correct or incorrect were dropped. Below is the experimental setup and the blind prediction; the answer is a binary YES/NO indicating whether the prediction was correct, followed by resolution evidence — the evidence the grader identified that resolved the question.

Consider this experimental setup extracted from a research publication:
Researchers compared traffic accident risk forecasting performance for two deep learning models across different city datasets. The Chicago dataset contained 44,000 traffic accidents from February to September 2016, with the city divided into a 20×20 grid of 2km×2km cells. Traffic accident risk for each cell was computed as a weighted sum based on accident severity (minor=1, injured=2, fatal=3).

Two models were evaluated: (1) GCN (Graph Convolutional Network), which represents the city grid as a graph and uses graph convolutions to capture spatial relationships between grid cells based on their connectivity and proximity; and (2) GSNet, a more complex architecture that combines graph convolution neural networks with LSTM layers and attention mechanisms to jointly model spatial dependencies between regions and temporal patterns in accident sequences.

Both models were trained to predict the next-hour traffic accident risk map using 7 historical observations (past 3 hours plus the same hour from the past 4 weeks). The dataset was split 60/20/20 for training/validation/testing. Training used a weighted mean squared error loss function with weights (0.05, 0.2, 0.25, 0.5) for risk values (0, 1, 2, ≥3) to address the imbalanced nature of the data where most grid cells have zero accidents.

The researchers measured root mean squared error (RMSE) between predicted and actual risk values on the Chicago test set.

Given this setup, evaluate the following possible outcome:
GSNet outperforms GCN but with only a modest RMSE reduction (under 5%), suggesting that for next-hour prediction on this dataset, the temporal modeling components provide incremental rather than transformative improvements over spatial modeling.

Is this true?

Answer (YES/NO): NO